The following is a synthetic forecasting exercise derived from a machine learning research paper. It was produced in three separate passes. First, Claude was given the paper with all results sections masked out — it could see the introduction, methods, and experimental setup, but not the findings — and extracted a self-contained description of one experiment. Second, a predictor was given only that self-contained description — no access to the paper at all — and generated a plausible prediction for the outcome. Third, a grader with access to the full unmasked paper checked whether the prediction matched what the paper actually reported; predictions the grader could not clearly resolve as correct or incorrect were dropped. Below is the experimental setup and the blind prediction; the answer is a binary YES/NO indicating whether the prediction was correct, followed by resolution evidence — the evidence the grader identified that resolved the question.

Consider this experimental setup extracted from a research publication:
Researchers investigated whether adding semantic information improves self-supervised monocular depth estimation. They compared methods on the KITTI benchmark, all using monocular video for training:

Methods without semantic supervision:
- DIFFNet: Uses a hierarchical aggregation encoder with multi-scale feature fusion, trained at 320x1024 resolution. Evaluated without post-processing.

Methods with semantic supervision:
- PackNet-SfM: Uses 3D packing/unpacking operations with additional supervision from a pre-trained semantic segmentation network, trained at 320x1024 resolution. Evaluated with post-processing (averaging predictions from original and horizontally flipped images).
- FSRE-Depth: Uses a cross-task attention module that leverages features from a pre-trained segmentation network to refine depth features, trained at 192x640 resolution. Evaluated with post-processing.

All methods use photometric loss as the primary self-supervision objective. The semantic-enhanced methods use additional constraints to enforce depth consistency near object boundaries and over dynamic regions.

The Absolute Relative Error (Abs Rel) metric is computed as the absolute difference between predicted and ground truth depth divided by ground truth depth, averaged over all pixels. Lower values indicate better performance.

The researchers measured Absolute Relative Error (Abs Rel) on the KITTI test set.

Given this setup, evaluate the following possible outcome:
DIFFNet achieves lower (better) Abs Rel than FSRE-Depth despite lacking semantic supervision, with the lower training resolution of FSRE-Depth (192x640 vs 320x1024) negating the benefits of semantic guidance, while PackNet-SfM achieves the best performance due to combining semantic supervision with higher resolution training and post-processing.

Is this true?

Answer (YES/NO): NO